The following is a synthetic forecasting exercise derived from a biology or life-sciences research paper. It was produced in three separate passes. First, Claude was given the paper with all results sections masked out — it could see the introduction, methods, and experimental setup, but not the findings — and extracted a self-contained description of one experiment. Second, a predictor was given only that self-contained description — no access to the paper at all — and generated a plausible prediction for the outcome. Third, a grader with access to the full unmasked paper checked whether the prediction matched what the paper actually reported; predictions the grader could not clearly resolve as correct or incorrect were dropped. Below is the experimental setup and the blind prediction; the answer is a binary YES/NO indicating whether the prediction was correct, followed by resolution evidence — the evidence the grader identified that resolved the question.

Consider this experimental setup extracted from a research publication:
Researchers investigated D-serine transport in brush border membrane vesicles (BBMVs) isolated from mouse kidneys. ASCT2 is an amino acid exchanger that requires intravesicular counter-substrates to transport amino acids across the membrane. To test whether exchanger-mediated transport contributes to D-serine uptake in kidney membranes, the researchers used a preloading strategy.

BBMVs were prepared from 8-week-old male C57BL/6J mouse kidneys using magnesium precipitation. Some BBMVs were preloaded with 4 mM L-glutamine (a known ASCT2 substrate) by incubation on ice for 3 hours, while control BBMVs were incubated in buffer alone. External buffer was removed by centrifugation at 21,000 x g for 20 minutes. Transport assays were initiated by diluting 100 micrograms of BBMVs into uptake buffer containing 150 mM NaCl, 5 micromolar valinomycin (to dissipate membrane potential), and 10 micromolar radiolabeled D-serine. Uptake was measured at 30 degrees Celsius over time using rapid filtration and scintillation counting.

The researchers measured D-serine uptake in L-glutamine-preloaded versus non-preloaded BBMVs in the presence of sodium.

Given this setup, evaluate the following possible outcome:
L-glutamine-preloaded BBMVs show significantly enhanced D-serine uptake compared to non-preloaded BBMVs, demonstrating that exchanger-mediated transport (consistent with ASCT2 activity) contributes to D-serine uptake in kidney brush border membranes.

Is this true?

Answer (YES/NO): YES